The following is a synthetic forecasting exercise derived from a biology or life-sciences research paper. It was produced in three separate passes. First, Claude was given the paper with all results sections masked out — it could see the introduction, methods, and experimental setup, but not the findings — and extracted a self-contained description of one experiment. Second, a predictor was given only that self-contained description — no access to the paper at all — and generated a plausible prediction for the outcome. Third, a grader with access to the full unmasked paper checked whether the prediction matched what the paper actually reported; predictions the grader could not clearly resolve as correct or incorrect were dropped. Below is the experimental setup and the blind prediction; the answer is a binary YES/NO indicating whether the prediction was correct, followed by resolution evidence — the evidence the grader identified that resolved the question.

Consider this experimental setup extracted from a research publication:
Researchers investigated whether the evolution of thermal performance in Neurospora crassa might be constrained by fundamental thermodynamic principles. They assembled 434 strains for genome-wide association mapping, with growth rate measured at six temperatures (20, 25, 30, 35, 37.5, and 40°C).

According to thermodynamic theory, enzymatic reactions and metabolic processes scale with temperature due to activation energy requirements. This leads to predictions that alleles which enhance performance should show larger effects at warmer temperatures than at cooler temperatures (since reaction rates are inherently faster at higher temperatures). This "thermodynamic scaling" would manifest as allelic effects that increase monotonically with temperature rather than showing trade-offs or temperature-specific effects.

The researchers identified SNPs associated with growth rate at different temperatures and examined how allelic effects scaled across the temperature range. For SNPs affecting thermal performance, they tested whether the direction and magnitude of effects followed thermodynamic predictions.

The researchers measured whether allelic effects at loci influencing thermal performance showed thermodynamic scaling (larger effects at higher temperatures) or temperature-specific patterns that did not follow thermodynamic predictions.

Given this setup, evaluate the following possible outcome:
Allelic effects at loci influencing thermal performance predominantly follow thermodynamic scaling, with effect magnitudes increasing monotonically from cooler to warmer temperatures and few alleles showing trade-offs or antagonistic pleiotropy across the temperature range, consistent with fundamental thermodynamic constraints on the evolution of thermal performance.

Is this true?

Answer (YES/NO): NO